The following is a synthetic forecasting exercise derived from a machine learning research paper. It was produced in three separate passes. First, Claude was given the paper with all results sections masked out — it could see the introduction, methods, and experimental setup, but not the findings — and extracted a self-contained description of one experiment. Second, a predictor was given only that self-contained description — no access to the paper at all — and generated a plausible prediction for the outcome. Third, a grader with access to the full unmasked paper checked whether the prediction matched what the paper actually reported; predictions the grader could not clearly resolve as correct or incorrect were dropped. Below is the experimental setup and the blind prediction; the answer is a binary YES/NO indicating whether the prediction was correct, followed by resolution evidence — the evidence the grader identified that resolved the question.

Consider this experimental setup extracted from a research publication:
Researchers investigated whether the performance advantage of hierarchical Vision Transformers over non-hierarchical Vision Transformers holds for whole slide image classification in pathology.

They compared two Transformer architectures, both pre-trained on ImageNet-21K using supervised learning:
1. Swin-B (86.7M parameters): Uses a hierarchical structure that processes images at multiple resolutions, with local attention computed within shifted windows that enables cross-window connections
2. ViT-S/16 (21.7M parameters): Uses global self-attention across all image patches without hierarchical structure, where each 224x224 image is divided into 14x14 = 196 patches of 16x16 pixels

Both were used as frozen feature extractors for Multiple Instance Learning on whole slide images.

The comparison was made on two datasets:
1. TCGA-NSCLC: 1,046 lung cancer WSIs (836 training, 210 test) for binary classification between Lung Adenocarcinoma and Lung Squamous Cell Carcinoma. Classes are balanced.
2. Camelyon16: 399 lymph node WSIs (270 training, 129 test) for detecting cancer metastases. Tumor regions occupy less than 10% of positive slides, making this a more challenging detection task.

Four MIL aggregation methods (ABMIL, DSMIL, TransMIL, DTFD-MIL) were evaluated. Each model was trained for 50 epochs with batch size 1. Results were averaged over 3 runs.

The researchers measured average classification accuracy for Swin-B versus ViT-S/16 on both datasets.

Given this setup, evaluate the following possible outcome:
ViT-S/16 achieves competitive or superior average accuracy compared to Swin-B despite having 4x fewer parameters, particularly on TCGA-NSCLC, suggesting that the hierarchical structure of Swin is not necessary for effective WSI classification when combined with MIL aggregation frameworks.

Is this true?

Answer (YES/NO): NO